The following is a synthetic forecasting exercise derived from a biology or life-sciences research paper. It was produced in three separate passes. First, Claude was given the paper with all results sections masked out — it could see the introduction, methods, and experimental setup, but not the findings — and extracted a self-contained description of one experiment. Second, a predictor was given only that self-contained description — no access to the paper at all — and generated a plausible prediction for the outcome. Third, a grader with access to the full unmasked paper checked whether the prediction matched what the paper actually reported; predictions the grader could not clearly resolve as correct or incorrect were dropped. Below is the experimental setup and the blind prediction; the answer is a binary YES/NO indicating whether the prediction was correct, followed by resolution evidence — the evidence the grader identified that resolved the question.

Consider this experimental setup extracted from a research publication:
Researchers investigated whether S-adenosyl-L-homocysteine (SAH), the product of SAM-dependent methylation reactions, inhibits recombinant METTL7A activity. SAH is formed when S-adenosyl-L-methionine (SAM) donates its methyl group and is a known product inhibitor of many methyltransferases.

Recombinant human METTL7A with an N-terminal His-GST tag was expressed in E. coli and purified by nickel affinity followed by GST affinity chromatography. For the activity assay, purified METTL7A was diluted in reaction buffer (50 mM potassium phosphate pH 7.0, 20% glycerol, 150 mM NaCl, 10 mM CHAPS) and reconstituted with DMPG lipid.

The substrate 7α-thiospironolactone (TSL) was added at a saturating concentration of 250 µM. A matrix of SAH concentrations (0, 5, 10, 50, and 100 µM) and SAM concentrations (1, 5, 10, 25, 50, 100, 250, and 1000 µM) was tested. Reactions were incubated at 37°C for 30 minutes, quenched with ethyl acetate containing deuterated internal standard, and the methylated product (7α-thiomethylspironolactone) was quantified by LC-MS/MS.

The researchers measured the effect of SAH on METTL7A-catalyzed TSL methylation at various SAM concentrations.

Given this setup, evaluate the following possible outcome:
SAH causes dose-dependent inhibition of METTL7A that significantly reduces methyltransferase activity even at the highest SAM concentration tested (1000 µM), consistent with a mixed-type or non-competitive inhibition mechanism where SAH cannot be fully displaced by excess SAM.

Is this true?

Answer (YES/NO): NO